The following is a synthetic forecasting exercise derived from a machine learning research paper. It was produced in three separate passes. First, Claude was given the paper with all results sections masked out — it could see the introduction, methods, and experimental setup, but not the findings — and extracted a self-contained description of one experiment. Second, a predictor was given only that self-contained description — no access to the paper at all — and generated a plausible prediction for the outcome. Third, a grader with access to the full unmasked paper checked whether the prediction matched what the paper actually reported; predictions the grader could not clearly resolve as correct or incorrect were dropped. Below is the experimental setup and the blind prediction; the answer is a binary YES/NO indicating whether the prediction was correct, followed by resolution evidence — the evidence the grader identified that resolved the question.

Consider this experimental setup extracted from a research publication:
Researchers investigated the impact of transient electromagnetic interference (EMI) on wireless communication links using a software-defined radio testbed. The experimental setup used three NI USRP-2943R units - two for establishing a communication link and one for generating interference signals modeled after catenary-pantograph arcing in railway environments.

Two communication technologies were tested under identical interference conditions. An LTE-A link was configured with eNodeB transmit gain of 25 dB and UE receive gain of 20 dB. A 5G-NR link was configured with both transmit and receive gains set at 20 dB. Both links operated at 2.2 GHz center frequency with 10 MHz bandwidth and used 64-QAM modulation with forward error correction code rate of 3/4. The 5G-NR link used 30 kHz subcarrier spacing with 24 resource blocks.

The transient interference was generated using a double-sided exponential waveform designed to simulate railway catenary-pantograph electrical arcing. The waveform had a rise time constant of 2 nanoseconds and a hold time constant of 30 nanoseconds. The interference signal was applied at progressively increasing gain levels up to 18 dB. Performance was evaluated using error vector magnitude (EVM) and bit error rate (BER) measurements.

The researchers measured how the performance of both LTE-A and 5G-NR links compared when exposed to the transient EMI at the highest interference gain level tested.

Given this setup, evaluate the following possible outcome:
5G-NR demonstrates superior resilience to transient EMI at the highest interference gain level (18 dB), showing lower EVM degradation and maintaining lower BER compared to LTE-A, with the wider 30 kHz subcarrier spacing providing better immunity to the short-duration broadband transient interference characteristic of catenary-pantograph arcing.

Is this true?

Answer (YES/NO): NO